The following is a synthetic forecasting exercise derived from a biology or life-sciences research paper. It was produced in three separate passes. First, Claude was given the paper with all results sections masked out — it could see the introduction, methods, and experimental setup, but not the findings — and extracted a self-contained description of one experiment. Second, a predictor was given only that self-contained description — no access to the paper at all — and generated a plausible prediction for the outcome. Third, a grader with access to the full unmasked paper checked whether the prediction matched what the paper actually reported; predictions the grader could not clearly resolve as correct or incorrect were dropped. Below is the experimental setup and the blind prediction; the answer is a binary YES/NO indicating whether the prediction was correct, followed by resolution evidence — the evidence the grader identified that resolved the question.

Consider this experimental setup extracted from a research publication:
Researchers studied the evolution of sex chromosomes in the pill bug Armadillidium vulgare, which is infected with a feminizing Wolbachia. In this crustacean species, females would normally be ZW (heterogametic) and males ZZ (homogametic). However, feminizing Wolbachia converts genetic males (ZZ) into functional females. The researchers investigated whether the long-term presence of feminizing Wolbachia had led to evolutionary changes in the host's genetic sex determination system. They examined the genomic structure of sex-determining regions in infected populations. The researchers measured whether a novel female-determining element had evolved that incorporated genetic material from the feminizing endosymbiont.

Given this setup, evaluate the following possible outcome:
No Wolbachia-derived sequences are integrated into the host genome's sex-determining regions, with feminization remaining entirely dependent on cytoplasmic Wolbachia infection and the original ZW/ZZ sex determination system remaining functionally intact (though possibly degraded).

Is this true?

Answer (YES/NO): NO